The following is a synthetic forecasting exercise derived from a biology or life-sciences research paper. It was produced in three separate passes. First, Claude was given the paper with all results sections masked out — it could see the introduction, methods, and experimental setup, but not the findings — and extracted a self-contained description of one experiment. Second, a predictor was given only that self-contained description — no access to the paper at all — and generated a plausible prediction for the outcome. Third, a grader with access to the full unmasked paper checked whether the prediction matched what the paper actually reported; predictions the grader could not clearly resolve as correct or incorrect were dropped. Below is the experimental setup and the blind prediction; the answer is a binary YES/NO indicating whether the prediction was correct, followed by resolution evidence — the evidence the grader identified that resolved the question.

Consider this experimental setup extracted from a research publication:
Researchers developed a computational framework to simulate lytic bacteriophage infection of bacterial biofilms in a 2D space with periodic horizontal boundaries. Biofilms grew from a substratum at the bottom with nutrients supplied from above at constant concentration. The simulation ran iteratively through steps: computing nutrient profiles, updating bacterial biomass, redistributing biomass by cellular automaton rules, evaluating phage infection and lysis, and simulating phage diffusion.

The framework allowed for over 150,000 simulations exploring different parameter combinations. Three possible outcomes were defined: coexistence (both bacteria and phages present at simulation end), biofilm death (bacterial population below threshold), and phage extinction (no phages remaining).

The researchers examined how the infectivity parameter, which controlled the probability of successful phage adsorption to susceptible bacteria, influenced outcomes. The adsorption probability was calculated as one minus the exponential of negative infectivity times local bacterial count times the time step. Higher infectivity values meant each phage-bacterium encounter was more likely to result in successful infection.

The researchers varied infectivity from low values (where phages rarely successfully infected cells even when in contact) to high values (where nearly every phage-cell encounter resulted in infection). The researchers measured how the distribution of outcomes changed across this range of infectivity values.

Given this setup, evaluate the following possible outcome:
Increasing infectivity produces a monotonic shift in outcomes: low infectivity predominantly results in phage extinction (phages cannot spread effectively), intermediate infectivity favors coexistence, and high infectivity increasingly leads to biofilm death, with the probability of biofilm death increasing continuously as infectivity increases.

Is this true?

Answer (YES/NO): NO